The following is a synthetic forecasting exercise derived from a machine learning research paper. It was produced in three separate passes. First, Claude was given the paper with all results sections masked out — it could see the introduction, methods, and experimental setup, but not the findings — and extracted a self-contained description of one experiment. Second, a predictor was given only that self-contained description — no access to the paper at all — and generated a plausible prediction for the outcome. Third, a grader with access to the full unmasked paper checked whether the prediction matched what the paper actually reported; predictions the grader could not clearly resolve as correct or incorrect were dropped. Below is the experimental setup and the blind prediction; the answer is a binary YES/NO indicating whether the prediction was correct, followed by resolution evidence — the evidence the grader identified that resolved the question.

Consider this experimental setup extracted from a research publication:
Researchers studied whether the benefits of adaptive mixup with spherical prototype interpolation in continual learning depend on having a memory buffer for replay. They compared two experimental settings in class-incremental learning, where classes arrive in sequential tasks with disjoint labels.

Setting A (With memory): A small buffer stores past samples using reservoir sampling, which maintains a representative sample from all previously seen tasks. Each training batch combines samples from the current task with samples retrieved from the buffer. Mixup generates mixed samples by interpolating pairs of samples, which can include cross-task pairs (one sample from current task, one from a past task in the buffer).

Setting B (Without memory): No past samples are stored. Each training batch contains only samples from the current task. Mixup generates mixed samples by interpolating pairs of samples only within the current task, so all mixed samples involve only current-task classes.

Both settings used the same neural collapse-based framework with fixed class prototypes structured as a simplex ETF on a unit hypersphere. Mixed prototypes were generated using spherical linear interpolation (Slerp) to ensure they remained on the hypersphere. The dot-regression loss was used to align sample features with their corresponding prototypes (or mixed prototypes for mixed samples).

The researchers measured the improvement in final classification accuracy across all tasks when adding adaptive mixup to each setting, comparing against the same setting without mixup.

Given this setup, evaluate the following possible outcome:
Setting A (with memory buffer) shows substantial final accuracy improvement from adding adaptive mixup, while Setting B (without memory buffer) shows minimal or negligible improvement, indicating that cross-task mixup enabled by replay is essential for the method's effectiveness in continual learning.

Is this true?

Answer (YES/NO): NO